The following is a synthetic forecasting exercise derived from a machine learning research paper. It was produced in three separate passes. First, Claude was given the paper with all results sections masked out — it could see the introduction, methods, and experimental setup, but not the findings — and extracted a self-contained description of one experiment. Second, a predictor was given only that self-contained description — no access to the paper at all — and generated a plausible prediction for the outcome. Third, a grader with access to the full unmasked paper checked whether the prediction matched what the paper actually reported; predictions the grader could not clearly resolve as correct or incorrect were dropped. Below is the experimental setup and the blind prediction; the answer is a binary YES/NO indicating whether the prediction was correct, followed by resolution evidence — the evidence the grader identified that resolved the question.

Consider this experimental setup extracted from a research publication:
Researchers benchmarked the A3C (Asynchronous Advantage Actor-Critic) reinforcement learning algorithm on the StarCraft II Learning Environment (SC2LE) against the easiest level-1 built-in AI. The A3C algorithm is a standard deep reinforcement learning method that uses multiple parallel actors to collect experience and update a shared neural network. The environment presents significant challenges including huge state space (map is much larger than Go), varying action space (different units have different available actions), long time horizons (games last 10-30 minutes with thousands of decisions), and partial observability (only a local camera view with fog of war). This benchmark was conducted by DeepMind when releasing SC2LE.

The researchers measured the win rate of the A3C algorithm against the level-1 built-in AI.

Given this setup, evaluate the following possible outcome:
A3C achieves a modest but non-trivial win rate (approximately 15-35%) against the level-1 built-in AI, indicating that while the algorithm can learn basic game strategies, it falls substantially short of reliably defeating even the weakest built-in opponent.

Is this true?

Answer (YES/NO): NO